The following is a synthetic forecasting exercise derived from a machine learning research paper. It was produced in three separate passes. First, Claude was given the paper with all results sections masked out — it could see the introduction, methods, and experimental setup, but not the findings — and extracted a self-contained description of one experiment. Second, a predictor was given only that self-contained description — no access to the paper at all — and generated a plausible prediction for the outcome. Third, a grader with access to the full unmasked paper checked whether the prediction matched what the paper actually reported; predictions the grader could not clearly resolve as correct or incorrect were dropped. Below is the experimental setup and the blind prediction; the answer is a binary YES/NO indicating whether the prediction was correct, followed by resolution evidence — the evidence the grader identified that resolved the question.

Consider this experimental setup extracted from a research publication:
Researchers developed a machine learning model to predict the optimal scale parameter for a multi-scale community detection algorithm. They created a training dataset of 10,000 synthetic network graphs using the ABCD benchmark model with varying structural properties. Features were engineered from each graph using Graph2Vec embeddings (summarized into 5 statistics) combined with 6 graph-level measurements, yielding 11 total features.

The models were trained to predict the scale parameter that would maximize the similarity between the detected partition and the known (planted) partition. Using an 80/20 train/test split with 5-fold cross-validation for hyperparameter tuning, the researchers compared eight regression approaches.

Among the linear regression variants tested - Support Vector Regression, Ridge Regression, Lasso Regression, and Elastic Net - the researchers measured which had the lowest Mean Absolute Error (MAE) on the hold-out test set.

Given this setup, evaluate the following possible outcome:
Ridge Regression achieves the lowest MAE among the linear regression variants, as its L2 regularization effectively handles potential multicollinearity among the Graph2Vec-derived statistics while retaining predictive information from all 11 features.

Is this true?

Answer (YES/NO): YES